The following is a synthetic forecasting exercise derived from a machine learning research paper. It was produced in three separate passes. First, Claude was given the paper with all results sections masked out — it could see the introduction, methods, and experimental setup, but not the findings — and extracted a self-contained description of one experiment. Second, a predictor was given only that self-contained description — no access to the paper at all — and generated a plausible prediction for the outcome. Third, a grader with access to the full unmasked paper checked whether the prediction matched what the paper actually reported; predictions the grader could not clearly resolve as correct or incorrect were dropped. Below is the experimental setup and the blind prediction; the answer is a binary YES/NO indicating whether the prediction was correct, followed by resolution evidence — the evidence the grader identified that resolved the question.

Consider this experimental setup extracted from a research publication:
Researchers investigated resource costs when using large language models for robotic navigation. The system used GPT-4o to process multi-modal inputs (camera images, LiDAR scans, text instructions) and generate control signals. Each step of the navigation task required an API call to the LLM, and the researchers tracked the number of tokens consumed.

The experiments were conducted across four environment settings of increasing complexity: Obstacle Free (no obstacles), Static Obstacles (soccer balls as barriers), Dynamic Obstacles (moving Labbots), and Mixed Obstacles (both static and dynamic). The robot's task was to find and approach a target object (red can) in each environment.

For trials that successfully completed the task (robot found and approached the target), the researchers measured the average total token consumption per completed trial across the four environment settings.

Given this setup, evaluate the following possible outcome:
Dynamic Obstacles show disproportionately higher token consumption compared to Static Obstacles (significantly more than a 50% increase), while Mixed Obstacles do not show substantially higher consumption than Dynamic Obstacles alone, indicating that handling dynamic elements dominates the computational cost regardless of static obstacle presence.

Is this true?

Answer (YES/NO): NO